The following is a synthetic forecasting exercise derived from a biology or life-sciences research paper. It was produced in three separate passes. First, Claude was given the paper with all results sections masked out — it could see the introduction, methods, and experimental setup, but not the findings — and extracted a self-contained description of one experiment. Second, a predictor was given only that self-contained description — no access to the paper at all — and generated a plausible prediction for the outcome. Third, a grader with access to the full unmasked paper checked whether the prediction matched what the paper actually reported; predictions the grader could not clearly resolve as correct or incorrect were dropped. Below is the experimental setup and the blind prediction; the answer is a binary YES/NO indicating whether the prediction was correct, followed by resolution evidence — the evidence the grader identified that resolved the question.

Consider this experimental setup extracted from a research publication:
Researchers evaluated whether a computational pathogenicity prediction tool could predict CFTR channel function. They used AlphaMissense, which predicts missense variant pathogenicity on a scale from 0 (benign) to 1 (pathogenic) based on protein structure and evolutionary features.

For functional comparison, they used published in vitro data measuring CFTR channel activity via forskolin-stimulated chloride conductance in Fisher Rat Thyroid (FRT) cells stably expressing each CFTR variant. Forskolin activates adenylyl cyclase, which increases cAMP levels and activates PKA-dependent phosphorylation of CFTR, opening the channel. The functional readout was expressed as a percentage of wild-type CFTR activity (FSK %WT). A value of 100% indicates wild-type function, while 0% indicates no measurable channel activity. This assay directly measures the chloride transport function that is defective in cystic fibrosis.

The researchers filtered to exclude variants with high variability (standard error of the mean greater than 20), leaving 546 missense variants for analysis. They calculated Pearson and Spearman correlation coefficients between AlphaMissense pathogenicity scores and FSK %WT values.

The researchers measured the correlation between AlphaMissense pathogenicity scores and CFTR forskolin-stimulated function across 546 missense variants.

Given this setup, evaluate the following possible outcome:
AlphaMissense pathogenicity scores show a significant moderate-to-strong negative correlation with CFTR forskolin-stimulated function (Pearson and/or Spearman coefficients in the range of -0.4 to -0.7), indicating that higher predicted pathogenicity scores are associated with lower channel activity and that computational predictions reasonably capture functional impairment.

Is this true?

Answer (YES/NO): YES